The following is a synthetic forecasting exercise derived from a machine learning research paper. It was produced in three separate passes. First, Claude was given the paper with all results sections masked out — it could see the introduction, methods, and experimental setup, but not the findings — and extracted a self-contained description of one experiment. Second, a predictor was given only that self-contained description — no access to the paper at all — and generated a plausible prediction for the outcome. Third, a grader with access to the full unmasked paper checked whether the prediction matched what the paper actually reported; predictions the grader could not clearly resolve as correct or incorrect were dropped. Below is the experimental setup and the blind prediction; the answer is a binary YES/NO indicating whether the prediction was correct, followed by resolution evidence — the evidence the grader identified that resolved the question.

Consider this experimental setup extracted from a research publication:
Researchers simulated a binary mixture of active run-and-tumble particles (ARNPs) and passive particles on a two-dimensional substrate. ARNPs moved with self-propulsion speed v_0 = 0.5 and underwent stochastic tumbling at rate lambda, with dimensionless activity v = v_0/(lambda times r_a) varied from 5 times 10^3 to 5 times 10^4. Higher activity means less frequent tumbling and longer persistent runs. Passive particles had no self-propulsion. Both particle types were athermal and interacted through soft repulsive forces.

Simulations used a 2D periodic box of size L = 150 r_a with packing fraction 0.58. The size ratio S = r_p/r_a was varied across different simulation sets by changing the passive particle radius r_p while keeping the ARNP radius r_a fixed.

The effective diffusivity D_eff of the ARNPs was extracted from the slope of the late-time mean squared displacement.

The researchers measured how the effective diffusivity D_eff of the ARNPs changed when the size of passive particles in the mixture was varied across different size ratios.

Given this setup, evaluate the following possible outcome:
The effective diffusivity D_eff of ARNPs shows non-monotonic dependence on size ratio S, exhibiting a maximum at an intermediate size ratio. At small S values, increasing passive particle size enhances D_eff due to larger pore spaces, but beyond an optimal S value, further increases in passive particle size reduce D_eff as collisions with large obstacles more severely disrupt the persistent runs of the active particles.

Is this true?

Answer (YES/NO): NO